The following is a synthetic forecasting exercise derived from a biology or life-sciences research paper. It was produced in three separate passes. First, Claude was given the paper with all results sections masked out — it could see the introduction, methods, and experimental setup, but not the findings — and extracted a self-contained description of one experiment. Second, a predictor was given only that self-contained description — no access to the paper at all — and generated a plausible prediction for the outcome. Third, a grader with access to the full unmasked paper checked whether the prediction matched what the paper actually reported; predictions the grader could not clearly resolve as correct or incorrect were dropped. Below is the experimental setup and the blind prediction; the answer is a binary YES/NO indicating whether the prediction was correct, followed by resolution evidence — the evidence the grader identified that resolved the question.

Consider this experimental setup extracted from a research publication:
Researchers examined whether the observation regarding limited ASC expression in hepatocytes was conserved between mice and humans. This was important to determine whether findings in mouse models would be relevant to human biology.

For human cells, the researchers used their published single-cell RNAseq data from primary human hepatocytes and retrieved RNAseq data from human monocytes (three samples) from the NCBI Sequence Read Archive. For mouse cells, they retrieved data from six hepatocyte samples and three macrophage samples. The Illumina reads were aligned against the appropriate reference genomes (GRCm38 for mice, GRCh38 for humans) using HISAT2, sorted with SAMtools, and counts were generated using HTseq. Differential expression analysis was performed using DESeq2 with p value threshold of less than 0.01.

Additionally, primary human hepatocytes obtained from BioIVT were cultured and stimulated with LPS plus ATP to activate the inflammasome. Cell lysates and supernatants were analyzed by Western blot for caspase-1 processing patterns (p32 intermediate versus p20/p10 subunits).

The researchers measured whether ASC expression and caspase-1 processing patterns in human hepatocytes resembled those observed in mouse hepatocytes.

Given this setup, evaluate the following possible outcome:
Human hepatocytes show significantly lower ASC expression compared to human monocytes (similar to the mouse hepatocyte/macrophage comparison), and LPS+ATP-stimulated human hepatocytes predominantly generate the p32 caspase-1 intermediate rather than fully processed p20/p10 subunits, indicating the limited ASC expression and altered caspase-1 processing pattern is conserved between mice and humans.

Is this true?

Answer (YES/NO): YES